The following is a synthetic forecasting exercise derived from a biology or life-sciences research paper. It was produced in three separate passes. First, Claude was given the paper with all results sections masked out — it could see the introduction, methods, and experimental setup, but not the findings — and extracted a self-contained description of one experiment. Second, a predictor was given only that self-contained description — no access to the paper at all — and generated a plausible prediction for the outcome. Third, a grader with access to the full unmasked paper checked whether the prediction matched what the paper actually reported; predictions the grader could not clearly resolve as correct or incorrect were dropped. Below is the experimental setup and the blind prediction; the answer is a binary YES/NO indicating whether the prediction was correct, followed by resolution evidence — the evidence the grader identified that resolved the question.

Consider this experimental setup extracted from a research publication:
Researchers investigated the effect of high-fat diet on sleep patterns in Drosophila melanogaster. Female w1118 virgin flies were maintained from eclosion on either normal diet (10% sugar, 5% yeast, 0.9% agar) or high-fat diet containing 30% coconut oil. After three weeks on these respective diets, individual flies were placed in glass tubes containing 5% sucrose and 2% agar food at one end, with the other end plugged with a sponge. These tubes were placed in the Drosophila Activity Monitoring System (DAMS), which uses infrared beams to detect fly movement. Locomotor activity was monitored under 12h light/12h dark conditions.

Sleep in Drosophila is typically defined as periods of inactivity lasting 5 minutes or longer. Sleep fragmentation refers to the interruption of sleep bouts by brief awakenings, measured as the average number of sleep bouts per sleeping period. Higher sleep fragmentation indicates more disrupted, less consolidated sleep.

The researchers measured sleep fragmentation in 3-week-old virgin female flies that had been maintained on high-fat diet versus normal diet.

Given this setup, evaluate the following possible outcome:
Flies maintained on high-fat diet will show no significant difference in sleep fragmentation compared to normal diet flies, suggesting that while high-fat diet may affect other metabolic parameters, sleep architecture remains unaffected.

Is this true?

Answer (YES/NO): NO